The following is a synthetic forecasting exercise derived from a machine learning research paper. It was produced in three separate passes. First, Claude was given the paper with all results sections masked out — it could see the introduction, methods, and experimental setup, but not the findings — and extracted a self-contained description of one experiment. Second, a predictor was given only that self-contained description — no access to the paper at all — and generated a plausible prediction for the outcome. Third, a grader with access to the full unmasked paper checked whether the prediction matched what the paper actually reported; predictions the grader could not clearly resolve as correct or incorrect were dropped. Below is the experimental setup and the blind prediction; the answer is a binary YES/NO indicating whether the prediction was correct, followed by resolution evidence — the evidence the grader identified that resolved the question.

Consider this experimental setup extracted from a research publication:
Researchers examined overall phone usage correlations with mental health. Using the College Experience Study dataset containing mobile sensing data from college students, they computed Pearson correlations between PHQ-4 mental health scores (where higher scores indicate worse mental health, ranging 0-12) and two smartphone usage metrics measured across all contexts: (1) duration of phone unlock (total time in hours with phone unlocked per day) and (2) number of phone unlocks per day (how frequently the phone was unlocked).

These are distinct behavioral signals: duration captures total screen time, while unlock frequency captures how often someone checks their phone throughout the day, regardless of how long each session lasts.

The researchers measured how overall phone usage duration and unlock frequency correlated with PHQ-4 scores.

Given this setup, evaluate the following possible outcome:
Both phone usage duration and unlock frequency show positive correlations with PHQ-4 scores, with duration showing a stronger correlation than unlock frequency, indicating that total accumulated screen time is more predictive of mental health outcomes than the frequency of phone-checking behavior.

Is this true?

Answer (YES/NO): NO